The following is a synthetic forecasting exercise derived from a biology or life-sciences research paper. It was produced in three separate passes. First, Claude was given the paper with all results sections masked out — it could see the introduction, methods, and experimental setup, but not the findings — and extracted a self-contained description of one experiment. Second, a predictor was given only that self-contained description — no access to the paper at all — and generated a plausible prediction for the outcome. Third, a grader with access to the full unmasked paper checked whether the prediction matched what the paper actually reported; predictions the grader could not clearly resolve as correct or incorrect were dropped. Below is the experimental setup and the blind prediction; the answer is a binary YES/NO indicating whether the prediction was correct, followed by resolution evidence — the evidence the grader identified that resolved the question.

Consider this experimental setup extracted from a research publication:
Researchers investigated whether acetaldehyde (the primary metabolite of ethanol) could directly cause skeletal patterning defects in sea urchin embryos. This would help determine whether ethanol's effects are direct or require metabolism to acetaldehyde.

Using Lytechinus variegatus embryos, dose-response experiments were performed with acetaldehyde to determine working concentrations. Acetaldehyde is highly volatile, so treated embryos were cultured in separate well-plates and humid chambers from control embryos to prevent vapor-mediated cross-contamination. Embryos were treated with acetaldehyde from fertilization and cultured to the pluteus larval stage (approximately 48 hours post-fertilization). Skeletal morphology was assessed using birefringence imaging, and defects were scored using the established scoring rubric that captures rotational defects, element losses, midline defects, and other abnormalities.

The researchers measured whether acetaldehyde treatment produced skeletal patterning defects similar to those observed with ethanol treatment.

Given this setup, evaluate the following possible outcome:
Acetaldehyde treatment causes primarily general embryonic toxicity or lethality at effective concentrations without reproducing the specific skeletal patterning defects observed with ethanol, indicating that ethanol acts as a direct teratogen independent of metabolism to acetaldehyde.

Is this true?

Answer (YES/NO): NO